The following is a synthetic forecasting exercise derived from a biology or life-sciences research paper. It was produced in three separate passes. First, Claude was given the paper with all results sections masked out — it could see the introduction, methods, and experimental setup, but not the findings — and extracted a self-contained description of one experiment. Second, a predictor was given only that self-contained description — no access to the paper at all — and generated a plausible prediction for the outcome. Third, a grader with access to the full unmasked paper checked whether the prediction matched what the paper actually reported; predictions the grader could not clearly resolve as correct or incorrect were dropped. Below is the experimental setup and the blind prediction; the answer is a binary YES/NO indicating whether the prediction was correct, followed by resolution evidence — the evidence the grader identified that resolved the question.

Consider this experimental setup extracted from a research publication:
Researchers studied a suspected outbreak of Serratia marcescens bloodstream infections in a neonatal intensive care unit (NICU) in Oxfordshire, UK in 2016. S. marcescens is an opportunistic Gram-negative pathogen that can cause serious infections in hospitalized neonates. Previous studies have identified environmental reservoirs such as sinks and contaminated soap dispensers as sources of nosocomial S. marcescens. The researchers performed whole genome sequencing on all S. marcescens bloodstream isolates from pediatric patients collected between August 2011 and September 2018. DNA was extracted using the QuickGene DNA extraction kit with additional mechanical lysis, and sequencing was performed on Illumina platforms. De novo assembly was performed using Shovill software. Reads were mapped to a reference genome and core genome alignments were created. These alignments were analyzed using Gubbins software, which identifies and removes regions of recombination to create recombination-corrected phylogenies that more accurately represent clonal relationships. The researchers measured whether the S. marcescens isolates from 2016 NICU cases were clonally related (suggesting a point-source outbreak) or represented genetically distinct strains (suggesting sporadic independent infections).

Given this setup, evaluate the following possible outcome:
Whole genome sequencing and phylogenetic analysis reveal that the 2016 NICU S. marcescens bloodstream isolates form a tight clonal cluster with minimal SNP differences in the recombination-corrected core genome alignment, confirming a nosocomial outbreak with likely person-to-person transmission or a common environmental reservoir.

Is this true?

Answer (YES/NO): NO